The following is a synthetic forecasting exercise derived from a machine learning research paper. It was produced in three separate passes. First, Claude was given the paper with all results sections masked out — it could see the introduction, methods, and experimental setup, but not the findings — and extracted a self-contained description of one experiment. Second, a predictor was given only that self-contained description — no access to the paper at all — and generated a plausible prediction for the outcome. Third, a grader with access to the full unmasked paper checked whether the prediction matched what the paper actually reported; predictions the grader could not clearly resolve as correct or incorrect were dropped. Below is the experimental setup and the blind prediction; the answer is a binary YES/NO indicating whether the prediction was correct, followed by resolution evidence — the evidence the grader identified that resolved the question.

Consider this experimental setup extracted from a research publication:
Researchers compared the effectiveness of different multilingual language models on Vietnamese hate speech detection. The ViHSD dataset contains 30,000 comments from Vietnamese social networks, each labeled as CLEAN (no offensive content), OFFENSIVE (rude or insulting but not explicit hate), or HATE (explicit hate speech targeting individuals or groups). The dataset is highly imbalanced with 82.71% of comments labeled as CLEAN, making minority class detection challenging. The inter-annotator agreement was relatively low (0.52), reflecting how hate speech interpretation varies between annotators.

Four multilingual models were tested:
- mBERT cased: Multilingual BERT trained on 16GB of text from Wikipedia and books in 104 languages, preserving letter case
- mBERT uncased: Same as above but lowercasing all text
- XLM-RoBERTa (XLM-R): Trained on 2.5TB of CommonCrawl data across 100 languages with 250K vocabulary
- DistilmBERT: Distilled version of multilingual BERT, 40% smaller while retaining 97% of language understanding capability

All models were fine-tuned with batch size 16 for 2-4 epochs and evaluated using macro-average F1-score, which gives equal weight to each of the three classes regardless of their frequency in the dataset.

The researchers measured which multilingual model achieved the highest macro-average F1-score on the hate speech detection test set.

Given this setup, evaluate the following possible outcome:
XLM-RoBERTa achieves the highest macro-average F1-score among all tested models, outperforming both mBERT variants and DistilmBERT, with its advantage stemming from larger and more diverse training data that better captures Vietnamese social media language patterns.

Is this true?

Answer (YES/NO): NO